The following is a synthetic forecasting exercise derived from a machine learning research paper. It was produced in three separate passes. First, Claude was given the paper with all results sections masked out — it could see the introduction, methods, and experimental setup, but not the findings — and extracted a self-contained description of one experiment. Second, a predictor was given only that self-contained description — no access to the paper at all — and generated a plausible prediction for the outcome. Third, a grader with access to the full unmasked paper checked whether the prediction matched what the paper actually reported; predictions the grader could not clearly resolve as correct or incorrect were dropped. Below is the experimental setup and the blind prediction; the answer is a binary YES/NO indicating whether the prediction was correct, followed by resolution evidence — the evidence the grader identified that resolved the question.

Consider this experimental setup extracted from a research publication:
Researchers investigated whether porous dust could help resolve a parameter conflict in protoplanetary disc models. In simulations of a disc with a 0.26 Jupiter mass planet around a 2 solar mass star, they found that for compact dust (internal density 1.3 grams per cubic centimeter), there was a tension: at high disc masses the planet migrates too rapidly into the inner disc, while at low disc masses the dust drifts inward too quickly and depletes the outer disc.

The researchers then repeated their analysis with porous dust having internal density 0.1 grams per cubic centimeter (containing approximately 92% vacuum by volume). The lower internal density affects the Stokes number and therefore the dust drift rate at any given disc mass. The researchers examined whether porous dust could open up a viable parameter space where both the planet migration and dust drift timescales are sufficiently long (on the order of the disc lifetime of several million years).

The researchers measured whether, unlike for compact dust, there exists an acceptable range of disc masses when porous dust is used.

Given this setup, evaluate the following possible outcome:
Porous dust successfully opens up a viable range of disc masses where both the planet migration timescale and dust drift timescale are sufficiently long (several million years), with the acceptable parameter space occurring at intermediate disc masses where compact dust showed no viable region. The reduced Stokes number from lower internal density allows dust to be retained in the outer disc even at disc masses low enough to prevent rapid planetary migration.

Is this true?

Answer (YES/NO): NO